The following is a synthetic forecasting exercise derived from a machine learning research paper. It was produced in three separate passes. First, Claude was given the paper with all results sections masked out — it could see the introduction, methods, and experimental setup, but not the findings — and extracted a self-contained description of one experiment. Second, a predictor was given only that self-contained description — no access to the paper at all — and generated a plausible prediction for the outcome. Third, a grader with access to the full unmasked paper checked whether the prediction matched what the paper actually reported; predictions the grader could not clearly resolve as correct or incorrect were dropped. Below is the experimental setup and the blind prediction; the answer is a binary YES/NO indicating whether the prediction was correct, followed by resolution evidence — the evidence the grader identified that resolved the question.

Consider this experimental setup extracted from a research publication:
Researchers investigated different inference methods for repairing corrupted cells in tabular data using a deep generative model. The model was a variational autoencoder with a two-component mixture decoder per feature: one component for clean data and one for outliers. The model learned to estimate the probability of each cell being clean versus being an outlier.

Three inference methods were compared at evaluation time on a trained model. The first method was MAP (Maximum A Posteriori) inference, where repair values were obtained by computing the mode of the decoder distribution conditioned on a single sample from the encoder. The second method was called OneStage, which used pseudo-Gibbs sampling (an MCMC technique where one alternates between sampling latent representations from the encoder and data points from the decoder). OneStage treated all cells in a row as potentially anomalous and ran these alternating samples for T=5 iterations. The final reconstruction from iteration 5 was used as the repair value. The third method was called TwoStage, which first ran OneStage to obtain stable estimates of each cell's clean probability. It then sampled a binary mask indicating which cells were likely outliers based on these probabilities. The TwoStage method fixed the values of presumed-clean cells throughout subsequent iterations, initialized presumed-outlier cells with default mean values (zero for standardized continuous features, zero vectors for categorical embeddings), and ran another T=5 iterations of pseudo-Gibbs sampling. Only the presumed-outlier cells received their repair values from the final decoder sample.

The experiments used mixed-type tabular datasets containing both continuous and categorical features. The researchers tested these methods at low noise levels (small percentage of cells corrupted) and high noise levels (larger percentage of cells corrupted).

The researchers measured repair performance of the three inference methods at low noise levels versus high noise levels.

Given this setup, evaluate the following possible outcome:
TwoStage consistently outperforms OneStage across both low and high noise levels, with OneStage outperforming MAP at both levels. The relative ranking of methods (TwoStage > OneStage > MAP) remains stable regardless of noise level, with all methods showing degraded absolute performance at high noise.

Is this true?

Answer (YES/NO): NO